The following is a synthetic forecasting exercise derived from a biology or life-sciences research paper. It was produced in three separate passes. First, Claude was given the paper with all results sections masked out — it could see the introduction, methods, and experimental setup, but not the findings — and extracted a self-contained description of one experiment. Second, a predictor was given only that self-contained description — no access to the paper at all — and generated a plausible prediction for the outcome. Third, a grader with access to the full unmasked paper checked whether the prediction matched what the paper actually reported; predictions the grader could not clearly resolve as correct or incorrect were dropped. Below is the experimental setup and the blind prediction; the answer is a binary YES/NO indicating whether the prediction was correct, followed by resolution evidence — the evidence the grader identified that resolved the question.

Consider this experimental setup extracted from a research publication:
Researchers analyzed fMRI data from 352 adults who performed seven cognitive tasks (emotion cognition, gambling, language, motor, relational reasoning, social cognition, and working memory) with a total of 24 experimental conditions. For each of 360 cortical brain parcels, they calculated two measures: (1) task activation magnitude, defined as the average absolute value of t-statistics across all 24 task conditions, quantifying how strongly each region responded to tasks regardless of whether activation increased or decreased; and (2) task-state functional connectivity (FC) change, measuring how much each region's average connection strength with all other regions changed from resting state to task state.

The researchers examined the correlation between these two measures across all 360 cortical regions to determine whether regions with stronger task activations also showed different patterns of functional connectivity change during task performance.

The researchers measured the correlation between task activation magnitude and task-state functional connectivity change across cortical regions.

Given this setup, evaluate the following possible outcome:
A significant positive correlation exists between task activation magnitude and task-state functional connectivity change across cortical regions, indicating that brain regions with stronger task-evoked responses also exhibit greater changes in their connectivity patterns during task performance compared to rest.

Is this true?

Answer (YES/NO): NO